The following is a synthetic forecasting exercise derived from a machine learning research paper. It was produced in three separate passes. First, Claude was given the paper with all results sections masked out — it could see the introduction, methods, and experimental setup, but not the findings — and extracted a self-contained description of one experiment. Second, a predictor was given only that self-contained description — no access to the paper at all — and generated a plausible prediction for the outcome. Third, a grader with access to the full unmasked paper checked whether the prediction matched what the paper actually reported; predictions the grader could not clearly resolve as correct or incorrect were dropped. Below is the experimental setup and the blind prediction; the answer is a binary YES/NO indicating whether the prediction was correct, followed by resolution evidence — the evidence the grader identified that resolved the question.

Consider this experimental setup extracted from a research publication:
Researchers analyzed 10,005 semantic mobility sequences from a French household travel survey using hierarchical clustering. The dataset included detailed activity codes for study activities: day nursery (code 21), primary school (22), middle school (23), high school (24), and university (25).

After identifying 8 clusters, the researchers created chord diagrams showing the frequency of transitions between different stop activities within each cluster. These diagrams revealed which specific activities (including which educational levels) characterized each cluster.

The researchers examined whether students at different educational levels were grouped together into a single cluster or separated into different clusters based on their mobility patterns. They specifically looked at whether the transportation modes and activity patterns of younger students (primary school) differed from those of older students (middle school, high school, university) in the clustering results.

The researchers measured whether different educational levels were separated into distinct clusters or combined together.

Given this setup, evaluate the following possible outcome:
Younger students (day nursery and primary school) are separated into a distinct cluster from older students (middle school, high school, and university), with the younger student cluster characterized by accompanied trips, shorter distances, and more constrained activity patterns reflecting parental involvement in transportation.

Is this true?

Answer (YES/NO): YES